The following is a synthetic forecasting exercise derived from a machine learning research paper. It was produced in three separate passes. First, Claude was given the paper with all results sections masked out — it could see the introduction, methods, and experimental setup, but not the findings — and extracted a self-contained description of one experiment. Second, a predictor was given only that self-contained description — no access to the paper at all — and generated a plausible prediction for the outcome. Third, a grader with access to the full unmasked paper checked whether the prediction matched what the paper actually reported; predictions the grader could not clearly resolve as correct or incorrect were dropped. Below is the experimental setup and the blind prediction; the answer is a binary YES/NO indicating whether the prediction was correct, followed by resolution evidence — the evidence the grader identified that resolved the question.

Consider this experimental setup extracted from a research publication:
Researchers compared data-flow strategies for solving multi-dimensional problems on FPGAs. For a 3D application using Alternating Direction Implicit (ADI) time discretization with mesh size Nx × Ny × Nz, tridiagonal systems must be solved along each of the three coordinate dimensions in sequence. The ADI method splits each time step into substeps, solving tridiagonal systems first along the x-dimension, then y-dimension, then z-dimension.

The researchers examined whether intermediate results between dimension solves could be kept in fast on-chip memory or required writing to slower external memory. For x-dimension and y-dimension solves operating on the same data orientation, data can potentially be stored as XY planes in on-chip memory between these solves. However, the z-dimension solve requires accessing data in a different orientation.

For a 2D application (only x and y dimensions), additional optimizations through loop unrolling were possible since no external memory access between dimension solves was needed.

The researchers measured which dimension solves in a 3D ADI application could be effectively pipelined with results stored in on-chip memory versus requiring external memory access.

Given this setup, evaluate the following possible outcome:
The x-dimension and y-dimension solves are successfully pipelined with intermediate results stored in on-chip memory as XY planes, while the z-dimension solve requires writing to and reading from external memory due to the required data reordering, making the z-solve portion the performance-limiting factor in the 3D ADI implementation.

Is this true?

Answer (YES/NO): NO